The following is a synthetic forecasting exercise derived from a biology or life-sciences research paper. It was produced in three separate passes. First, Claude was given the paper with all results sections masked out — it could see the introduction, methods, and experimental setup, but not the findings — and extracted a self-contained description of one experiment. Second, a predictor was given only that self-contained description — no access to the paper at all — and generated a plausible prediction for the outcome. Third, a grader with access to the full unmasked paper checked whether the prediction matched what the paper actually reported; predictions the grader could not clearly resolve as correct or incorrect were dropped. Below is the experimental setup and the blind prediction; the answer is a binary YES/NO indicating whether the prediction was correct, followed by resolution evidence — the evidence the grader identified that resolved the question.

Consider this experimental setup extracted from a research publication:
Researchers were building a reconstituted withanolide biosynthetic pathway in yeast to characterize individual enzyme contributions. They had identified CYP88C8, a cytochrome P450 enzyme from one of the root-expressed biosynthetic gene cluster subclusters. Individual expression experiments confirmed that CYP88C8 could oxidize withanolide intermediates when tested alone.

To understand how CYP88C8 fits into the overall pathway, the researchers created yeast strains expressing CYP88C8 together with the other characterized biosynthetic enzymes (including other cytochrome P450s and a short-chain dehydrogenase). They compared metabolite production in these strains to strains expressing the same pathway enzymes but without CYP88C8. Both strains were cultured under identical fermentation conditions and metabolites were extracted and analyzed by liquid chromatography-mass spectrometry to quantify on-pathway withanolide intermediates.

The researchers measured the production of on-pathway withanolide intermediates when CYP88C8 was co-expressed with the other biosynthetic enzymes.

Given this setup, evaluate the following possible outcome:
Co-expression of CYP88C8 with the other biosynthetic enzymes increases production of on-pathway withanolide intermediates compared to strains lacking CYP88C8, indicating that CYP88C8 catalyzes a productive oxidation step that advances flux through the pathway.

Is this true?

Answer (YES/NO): NO